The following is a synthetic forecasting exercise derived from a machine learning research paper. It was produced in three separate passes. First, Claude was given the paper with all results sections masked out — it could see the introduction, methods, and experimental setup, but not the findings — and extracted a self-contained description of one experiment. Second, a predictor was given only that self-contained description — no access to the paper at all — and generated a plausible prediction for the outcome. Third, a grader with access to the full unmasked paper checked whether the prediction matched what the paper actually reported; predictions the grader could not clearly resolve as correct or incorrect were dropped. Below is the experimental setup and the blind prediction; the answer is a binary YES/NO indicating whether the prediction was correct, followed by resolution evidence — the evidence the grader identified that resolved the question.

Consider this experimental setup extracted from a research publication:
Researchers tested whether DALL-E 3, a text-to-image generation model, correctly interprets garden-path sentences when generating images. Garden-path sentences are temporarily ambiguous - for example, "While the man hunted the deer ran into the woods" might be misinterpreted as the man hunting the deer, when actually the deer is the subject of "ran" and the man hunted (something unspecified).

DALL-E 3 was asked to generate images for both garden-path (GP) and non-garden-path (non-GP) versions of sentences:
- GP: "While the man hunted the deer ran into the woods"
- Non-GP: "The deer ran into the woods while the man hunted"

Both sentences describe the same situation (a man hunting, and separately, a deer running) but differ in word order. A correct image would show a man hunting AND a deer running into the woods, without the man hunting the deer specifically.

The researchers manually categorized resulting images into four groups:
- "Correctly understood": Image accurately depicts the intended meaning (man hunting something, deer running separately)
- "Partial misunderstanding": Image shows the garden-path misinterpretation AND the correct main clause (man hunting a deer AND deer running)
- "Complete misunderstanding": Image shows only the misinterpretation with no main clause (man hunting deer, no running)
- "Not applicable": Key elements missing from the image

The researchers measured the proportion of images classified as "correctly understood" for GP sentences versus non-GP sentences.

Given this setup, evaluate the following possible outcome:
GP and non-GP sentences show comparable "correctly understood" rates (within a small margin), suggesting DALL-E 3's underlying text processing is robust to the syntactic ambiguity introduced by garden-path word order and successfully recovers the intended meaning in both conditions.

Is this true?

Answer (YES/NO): NO